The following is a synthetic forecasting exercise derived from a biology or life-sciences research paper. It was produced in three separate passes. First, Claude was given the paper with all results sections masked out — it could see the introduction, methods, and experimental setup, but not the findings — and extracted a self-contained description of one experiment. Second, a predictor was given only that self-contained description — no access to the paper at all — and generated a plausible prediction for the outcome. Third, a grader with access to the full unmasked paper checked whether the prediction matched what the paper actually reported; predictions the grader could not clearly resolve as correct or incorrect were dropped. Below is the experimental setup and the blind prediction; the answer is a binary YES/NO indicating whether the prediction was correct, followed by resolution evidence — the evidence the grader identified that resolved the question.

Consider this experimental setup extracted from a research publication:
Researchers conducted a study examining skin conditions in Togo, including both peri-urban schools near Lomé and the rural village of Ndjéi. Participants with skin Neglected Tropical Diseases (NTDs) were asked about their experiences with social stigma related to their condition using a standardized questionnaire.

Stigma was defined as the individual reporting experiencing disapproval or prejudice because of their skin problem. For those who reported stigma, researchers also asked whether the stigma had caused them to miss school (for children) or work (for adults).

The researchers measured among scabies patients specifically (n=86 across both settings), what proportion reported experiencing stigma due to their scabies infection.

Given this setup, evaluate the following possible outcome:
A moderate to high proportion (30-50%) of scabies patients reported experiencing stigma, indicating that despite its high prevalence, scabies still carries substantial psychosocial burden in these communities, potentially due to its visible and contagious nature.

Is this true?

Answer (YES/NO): YES